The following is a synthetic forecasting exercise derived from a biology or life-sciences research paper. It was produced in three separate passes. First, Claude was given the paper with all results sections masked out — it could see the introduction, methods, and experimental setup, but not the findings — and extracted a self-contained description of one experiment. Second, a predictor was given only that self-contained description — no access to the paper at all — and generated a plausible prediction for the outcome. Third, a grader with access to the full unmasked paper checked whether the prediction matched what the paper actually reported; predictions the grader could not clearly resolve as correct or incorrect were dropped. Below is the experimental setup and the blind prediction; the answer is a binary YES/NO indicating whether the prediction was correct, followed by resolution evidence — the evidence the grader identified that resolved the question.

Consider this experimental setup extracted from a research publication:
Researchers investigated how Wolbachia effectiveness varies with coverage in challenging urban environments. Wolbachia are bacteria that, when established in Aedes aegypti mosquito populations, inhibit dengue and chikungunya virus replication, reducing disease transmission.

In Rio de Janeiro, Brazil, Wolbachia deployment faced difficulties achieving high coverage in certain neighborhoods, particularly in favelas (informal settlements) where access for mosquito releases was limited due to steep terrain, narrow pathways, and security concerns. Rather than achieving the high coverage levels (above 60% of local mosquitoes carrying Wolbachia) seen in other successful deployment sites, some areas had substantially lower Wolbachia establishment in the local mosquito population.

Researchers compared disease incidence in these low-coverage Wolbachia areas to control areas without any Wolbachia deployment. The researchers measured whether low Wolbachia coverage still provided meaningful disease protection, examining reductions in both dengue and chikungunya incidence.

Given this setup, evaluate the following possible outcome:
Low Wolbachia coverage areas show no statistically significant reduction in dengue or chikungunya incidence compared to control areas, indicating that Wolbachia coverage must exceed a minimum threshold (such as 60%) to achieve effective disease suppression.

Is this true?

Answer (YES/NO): NO